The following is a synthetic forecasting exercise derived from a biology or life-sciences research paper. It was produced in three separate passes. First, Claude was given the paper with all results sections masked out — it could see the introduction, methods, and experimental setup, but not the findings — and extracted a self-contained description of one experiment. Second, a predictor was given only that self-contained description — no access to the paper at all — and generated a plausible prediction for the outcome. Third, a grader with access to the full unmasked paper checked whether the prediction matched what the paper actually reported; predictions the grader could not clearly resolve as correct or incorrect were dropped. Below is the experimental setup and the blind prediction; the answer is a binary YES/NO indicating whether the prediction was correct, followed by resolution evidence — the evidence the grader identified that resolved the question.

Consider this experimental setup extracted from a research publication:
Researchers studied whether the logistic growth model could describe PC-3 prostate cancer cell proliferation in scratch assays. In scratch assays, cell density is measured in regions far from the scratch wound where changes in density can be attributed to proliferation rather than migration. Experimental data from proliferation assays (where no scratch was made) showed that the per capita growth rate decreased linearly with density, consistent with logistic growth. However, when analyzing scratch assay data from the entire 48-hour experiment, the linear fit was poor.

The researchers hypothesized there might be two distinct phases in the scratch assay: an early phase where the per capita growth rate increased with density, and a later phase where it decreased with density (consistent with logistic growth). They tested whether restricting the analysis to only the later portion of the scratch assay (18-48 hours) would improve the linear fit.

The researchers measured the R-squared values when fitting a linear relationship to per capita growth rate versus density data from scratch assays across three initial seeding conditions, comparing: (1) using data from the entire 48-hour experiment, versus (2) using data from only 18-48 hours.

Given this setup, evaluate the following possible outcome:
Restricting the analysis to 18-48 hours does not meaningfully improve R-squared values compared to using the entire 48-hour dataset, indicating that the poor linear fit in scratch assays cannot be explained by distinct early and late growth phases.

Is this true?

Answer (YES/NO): NO